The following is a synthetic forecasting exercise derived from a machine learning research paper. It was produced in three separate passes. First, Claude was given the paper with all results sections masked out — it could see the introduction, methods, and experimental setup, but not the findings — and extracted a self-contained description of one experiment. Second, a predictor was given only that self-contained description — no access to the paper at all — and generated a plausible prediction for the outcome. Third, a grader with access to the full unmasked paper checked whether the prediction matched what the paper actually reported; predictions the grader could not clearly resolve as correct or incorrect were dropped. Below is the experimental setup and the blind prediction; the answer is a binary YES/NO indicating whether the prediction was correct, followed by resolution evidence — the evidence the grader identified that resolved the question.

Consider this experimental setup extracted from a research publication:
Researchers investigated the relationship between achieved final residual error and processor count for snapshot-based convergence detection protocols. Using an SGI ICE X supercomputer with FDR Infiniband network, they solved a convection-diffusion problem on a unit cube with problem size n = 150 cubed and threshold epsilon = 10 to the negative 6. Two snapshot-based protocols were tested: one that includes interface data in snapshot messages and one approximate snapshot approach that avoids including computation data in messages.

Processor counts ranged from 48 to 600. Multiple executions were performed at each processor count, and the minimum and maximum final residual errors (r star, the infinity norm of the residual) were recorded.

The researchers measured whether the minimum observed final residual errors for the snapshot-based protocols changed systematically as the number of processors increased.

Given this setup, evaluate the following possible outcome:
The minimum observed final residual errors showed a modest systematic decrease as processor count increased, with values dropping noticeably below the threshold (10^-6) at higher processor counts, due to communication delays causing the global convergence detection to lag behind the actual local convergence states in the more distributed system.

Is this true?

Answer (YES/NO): YES